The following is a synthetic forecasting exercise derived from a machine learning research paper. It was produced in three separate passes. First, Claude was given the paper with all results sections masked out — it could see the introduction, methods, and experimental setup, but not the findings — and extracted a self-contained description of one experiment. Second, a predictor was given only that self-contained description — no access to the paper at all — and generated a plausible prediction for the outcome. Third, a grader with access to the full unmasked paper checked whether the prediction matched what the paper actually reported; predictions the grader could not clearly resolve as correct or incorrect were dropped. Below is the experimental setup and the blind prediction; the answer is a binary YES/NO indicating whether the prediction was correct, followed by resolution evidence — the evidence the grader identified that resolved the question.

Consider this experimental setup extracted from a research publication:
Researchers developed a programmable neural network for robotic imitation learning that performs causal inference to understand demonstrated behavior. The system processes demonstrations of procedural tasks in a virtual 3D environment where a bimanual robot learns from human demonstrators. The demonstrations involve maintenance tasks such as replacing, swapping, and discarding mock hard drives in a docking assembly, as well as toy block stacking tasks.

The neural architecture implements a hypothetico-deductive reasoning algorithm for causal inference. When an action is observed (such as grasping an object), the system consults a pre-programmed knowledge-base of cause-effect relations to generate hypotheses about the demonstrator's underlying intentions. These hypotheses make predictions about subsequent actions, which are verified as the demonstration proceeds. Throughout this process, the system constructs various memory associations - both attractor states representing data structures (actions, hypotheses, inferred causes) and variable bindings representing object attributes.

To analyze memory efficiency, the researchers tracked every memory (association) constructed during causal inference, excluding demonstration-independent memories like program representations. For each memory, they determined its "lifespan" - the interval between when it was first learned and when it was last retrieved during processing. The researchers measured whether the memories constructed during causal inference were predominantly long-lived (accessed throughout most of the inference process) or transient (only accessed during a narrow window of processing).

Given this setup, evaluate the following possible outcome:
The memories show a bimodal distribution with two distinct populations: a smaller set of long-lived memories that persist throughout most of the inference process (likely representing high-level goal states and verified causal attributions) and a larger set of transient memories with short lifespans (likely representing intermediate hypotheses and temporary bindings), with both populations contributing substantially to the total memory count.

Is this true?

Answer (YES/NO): NO